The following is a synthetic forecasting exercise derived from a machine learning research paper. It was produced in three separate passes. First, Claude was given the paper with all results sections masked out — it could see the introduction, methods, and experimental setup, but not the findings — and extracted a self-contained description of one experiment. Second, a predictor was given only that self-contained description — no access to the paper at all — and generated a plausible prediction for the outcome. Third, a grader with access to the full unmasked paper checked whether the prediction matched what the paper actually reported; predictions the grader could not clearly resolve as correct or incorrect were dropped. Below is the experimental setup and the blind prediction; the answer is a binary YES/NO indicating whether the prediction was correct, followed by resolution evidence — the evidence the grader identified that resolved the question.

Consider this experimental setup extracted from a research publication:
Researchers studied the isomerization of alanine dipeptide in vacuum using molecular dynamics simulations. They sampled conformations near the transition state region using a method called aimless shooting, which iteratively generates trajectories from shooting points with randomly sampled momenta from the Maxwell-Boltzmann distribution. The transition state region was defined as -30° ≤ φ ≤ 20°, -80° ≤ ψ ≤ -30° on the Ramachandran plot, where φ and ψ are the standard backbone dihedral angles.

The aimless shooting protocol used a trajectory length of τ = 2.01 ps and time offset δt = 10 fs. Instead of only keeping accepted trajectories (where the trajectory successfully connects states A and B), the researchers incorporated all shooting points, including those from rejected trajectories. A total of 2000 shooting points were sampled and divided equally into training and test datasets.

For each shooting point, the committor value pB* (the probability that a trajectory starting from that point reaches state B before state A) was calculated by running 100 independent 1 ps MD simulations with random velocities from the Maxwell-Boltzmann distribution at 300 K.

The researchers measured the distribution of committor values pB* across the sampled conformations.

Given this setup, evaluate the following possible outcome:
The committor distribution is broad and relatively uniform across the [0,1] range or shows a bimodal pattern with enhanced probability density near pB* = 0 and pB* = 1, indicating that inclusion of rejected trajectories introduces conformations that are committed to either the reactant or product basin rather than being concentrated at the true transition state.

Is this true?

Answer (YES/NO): YES